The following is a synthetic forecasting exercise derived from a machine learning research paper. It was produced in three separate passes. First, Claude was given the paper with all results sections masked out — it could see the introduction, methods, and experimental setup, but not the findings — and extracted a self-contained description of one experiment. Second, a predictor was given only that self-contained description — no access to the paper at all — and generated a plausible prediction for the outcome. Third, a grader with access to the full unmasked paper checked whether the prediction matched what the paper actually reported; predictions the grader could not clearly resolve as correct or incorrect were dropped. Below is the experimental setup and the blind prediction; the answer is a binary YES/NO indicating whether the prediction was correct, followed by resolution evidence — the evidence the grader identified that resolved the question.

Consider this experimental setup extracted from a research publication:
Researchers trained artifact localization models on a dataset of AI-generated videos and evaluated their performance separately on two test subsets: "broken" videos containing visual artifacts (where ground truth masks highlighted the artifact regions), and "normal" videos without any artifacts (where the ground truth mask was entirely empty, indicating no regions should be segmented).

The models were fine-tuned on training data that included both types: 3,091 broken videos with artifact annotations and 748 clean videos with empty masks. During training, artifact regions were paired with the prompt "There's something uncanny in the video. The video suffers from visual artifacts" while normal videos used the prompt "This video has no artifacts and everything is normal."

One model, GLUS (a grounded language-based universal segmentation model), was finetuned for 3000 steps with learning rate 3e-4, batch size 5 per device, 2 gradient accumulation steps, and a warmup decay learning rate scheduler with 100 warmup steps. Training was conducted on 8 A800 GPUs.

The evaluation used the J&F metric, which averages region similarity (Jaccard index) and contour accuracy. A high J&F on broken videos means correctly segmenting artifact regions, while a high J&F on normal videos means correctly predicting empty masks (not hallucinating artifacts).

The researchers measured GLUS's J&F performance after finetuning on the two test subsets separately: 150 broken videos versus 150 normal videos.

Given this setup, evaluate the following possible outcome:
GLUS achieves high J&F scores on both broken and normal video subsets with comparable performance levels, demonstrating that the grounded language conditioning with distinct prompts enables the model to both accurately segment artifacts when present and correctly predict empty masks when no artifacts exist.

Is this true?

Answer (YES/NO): NO